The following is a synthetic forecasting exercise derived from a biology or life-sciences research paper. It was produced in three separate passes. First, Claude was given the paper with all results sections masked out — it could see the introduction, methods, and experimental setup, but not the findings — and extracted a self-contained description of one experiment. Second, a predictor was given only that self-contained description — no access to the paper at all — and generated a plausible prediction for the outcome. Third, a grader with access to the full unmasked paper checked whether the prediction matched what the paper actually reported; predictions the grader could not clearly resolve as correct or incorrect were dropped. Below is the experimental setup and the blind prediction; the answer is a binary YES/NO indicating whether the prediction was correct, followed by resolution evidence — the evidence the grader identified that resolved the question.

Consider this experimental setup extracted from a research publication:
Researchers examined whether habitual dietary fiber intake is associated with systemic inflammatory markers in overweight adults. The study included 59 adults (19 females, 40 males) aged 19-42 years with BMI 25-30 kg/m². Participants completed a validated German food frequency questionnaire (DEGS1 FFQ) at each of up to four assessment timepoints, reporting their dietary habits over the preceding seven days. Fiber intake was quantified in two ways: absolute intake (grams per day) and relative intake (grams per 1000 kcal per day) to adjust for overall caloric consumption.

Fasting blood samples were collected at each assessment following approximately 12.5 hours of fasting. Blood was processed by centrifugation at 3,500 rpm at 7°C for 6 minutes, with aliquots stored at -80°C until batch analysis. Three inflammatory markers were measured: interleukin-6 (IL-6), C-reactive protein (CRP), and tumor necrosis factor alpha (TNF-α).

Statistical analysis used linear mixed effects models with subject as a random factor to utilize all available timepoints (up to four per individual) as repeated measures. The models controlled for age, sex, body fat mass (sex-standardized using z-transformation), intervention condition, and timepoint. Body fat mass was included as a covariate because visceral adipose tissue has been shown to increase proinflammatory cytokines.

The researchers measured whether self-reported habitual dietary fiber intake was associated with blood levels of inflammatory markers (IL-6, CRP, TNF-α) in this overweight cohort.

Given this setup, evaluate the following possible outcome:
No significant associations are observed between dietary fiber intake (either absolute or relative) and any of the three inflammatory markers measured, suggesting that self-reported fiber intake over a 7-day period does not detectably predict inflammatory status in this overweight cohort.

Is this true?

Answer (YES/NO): YES